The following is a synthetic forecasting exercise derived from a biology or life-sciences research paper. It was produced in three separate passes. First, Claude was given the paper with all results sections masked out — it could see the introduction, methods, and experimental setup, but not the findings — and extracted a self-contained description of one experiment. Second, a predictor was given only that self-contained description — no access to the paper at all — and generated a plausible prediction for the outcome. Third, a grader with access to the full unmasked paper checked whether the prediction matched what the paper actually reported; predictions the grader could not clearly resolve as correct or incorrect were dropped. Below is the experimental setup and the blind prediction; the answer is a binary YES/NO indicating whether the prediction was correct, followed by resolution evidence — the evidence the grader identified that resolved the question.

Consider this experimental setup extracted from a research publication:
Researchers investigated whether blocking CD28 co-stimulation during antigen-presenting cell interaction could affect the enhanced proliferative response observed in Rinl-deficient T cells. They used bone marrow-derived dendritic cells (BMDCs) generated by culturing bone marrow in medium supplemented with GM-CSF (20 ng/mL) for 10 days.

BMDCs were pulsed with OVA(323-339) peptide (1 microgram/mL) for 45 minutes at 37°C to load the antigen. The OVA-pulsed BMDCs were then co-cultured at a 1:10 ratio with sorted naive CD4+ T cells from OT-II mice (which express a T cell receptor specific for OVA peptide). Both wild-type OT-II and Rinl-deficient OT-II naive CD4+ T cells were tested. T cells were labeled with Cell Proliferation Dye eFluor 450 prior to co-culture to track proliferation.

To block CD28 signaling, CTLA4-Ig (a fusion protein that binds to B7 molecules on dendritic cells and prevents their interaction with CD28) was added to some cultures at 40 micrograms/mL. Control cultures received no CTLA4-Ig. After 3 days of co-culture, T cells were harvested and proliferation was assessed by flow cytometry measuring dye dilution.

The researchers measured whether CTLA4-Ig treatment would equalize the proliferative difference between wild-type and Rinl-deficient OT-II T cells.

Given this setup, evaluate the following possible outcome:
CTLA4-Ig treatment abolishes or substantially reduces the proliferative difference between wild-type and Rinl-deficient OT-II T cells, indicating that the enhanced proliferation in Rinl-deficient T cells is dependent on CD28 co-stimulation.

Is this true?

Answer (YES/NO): NO